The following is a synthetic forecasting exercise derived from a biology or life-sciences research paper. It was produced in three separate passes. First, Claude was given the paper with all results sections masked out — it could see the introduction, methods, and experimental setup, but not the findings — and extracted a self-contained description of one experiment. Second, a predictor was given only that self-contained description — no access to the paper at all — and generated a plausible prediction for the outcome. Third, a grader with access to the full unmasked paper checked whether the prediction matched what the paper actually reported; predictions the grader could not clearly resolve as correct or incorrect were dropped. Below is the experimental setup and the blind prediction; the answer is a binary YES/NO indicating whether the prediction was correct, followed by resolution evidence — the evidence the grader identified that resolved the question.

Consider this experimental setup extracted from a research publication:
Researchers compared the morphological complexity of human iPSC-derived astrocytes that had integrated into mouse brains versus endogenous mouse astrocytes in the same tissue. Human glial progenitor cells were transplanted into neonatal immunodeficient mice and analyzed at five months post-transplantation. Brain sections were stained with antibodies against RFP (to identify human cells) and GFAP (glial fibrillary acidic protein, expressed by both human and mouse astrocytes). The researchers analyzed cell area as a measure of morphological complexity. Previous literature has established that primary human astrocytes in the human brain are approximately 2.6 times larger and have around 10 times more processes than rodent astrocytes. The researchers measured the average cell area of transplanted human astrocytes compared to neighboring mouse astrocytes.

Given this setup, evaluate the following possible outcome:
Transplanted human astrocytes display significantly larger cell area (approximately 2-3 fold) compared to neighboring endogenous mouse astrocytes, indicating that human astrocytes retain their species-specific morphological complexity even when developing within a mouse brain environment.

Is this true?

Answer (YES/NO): NO